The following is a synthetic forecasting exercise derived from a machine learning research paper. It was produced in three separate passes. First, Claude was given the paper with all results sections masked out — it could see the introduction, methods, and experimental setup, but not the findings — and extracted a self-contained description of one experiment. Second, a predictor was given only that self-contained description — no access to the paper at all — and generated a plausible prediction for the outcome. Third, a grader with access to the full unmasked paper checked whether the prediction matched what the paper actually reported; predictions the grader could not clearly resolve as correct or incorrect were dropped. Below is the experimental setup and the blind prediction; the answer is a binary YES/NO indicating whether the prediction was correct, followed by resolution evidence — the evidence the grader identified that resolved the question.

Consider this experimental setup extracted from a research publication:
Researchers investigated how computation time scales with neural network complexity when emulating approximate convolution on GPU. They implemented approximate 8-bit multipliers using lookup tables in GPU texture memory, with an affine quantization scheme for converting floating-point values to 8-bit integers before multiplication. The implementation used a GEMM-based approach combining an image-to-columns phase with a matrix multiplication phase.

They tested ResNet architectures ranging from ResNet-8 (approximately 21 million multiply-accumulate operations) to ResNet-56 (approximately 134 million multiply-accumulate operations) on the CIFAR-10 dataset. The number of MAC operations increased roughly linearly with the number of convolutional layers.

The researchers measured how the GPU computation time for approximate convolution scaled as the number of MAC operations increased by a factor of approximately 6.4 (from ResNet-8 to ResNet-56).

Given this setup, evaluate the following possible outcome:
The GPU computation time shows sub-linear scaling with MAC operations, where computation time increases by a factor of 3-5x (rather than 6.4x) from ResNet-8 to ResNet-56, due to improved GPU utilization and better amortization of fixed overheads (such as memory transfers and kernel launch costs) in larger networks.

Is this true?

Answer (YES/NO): NO